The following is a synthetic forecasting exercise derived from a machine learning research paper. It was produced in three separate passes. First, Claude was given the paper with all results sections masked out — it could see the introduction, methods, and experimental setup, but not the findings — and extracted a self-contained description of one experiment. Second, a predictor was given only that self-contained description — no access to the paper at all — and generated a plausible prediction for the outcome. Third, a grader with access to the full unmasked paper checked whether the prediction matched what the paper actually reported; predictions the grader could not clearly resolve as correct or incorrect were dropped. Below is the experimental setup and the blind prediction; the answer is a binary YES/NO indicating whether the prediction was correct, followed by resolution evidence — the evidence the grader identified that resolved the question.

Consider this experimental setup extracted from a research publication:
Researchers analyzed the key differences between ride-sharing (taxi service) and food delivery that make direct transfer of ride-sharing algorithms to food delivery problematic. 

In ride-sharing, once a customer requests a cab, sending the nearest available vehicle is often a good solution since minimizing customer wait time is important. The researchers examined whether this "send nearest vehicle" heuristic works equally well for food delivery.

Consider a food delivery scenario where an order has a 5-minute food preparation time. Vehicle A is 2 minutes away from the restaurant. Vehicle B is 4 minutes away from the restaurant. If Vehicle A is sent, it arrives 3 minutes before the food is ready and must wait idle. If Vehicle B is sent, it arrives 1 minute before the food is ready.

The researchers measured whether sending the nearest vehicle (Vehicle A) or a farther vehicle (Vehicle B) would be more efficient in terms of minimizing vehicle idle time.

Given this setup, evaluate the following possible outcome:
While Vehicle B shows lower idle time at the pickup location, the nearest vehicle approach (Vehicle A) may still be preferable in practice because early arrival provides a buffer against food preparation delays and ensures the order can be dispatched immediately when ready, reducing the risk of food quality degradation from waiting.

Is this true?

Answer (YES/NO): NO